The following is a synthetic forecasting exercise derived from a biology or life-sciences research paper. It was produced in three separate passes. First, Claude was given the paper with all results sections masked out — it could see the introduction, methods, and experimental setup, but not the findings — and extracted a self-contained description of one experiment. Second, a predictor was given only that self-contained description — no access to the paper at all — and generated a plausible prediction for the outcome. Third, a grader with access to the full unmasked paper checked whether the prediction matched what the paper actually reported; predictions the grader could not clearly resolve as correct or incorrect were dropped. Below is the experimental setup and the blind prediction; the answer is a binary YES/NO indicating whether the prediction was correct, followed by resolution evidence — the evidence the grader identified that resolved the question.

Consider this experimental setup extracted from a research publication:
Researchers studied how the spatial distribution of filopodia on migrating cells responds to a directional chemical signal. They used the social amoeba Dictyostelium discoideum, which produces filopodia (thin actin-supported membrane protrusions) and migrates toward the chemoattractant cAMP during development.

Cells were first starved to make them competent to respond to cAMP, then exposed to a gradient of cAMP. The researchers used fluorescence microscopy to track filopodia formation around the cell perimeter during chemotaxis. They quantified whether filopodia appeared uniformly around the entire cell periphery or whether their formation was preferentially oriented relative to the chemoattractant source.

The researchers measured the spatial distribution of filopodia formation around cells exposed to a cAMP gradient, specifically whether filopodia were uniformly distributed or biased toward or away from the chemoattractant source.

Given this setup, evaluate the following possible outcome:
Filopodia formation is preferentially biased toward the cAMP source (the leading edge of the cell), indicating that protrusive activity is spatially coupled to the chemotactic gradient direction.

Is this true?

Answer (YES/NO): YES